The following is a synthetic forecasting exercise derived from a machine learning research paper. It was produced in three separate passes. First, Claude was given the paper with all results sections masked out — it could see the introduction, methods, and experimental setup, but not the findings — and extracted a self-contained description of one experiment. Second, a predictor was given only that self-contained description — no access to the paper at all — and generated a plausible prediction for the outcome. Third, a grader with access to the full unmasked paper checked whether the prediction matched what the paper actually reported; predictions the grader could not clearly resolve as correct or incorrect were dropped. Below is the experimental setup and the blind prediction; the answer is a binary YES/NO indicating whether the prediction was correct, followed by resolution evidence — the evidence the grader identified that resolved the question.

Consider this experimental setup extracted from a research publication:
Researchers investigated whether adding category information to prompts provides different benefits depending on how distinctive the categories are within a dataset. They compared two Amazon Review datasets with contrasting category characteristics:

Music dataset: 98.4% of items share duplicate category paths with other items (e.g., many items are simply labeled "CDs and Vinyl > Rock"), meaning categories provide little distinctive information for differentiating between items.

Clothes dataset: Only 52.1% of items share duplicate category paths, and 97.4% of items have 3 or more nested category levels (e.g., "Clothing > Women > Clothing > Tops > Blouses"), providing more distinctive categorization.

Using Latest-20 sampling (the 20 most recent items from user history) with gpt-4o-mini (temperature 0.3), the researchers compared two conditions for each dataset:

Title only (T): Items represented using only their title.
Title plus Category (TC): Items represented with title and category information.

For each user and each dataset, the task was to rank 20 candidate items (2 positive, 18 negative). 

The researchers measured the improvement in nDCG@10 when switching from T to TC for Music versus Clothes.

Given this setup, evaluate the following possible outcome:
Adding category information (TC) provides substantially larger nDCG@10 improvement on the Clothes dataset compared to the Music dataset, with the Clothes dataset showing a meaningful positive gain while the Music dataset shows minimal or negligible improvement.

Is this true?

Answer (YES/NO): NO